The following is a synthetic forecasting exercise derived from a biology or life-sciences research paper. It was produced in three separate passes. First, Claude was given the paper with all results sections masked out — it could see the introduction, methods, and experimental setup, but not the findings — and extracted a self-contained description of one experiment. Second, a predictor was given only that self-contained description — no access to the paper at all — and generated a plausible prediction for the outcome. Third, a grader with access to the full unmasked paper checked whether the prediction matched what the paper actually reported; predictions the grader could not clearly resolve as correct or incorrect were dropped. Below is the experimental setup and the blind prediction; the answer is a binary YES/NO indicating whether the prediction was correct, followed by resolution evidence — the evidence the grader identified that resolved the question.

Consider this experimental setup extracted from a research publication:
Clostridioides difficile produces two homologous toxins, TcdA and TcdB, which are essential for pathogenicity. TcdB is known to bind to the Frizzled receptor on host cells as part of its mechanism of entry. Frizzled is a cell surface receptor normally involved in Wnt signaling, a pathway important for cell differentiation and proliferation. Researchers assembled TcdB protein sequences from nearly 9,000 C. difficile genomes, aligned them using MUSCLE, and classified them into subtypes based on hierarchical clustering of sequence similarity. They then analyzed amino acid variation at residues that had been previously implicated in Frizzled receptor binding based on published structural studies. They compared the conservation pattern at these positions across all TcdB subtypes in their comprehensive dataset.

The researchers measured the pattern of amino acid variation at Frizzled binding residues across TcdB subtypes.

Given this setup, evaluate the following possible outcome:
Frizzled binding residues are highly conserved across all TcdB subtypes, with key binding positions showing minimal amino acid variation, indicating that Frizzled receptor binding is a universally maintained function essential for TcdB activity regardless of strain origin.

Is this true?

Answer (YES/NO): NO